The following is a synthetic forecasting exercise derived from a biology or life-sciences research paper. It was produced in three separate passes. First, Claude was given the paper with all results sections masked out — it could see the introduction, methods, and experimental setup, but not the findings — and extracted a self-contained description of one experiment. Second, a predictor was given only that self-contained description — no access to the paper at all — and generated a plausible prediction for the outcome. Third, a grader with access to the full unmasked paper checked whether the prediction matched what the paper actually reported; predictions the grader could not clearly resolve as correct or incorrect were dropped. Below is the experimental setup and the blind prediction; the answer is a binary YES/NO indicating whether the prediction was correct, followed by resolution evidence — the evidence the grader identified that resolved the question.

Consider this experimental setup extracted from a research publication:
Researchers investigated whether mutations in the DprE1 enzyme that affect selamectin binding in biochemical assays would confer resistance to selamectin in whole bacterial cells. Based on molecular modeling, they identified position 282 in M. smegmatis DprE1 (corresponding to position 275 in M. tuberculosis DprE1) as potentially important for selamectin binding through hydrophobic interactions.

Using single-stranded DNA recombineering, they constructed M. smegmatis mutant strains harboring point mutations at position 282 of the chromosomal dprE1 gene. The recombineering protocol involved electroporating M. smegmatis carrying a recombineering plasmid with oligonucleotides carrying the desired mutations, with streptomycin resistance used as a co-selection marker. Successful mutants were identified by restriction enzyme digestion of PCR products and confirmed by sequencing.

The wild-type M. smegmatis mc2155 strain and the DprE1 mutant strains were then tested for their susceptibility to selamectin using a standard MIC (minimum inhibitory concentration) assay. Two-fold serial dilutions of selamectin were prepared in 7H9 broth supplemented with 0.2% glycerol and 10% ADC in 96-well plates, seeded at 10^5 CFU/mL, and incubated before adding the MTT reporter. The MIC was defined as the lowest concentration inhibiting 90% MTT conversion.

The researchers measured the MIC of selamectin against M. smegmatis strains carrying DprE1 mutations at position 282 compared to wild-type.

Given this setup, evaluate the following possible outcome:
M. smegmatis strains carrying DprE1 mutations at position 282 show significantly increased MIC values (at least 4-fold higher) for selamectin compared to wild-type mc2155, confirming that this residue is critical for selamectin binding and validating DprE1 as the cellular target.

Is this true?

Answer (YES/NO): NO